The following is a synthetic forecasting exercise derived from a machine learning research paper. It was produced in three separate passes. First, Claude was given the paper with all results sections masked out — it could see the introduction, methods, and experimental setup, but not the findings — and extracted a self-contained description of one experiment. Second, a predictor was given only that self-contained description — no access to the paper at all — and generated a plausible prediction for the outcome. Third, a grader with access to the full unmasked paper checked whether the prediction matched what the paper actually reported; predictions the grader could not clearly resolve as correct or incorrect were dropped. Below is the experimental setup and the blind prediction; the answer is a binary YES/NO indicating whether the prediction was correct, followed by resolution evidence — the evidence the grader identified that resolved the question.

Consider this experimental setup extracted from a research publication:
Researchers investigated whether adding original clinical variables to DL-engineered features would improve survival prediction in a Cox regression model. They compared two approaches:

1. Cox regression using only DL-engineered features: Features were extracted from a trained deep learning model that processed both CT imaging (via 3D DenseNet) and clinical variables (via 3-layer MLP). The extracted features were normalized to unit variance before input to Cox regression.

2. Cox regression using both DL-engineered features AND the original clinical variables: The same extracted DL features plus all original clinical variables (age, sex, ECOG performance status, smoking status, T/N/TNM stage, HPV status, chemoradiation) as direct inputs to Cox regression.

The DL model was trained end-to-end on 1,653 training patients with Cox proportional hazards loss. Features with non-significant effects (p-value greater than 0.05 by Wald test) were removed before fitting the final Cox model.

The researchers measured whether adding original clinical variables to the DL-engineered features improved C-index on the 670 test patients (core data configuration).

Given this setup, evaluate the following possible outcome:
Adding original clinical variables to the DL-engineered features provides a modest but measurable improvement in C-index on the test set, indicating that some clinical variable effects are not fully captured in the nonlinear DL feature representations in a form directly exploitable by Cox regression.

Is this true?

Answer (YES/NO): NO